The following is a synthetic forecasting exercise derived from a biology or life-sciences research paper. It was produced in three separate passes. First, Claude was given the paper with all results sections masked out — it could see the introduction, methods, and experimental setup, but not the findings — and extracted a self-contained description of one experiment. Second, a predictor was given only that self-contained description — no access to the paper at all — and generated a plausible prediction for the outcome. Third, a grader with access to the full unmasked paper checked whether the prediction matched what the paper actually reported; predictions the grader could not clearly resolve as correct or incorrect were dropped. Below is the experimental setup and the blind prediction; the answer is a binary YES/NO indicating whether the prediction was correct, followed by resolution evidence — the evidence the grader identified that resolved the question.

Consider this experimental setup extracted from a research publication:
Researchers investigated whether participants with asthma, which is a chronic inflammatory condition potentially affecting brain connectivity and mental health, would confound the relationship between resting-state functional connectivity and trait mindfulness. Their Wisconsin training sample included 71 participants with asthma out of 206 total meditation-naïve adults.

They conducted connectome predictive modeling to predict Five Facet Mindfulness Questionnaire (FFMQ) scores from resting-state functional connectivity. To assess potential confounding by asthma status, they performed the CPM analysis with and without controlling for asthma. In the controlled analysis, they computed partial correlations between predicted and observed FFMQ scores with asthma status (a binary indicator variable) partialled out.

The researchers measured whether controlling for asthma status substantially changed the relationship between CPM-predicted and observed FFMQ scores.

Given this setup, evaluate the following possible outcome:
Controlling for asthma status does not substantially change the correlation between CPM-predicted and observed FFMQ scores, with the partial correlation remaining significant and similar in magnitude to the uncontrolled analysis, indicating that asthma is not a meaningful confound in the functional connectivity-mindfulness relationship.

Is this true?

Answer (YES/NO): YES